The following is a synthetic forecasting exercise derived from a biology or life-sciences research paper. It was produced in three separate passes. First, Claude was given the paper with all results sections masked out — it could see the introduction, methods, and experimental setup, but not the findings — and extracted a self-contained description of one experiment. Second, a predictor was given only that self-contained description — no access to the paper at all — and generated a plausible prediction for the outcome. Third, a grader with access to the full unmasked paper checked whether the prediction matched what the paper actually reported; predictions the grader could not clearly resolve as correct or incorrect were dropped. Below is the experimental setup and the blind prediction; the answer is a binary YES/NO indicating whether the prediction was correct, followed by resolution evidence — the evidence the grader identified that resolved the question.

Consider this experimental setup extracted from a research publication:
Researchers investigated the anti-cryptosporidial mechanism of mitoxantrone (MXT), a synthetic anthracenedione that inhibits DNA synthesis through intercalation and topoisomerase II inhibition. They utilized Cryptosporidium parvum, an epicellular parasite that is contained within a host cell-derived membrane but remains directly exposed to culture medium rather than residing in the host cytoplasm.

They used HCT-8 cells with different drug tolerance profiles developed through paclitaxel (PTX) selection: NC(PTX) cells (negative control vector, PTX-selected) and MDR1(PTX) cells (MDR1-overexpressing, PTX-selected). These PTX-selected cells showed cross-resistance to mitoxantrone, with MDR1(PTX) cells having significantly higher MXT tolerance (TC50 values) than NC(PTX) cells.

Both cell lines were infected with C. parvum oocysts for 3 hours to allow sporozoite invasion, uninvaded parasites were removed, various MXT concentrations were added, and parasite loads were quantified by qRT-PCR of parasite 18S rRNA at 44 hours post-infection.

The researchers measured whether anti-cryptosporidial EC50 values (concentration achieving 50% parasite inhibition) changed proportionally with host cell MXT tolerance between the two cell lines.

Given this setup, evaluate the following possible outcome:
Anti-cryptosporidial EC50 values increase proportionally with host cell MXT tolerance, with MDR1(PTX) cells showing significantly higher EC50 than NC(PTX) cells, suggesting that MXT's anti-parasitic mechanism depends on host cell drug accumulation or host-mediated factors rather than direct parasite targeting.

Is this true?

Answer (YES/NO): NO